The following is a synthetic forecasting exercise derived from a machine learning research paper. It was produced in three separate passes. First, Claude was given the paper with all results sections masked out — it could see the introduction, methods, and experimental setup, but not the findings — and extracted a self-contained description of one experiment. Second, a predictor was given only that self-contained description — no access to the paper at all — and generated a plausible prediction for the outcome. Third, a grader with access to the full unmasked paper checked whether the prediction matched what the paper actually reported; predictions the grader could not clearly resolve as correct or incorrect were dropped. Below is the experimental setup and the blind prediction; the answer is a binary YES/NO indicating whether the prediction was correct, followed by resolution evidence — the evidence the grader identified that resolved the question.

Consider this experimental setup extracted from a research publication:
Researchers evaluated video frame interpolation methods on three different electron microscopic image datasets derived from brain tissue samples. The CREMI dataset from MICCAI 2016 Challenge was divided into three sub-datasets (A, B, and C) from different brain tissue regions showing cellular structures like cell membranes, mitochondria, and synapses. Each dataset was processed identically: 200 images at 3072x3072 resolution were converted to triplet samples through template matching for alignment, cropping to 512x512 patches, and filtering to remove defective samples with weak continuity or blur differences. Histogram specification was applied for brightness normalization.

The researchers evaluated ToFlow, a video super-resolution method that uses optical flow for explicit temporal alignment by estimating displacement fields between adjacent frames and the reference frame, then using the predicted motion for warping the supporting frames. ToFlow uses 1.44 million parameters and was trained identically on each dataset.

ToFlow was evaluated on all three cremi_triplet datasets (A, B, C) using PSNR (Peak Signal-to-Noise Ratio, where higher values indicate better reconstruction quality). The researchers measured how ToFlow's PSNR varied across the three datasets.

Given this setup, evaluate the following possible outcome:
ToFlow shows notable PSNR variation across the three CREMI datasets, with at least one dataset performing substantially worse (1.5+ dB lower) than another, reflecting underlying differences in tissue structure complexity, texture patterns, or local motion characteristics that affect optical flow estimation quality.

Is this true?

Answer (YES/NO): YES